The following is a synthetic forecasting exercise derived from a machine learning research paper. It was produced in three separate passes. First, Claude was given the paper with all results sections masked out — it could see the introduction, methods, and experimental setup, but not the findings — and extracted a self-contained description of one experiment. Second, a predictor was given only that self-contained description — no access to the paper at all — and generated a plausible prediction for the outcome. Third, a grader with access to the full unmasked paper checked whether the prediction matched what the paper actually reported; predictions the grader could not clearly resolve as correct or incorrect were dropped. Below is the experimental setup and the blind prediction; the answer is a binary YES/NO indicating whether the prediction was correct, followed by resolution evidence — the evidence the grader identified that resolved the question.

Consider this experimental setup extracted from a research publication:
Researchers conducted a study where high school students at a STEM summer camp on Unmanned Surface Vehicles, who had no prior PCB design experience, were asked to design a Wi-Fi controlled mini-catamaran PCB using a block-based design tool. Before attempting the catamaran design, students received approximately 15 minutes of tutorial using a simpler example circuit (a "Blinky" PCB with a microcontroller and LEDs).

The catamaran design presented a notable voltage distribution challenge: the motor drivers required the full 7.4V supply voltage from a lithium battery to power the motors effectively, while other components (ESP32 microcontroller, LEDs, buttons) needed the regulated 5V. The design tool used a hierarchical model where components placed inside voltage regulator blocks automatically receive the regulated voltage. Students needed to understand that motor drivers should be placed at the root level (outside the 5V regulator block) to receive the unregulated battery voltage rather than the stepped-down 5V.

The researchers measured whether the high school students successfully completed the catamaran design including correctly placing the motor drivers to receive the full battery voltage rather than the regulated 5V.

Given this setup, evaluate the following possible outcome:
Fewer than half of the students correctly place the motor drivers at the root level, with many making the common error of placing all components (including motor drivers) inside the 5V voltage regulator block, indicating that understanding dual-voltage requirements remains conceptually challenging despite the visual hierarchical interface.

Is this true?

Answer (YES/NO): NO